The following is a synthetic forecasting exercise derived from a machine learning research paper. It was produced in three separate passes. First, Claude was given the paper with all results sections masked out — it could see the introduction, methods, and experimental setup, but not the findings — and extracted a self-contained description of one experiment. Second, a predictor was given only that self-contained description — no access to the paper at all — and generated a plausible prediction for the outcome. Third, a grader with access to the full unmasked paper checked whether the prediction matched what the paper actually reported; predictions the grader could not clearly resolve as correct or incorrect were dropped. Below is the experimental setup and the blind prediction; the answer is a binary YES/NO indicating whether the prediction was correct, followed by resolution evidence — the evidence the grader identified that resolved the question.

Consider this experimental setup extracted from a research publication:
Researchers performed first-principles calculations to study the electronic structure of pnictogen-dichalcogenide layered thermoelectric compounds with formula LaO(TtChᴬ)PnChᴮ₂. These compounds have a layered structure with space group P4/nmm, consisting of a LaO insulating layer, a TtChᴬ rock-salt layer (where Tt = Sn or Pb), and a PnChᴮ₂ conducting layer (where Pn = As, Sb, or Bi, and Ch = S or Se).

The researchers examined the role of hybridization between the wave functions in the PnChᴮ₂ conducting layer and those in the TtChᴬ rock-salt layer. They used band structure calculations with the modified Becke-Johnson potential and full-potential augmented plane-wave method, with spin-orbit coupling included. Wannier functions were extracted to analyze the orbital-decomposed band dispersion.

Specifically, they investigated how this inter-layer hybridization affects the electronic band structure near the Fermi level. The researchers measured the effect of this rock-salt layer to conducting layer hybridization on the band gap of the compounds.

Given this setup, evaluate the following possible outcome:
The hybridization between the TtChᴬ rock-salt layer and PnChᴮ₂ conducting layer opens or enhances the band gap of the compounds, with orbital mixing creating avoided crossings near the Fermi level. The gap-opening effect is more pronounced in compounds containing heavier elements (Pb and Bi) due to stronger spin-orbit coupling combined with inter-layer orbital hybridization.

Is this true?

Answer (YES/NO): NO